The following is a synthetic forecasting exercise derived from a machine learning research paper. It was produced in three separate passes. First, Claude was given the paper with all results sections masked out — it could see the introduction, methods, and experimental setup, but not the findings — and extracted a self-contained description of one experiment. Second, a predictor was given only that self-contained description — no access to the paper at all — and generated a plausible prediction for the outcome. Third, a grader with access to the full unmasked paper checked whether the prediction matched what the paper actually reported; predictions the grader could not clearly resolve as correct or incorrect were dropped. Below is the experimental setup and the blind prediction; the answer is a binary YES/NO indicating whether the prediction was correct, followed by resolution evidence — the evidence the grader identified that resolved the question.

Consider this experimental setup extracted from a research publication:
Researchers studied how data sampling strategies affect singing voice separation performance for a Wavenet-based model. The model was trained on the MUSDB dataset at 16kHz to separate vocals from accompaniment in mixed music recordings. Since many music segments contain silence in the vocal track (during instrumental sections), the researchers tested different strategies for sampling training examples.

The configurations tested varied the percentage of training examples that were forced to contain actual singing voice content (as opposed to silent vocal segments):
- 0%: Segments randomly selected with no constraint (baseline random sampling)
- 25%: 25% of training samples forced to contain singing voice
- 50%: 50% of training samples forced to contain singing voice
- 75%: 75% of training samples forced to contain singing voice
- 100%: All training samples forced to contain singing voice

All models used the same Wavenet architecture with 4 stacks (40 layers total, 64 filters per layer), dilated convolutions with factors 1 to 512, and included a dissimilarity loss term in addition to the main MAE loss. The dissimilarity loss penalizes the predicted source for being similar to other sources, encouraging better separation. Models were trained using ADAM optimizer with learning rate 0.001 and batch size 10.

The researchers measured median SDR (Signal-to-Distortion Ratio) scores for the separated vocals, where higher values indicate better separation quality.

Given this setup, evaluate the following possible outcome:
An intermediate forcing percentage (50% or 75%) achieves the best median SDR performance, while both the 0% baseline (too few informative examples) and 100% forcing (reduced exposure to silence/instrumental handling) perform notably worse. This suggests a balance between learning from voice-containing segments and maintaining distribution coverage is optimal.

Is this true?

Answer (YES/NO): YES